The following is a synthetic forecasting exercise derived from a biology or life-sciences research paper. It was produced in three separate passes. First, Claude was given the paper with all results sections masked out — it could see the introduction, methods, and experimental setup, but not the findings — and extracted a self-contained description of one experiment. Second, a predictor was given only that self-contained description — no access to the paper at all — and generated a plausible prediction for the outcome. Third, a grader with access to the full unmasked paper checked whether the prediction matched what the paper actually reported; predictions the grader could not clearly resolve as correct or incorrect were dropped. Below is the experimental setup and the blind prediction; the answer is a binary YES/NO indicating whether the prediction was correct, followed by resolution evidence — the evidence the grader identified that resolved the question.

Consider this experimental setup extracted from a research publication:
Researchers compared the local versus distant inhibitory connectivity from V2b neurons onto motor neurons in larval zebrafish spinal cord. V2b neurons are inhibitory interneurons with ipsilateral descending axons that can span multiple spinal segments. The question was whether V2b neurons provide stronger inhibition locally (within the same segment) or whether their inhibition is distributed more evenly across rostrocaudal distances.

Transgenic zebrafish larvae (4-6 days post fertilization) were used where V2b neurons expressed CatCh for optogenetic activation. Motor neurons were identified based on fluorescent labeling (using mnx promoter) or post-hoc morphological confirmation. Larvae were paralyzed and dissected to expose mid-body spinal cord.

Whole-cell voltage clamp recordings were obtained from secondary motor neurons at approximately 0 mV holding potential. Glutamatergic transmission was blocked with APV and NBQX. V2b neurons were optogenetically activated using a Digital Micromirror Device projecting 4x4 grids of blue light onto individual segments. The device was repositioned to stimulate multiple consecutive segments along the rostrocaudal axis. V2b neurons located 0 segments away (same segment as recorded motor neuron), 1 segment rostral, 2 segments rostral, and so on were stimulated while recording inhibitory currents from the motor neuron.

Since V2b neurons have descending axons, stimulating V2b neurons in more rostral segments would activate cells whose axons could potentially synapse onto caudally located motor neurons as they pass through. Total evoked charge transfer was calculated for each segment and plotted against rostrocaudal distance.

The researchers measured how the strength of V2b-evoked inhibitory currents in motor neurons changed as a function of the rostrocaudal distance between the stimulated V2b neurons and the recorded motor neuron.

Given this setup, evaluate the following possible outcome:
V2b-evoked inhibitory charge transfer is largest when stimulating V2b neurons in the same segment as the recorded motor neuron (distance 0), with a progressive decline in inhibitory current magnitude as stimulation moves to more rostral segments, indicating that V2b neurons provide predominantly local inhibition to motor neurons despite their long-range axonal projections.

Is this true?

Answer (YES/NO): NO